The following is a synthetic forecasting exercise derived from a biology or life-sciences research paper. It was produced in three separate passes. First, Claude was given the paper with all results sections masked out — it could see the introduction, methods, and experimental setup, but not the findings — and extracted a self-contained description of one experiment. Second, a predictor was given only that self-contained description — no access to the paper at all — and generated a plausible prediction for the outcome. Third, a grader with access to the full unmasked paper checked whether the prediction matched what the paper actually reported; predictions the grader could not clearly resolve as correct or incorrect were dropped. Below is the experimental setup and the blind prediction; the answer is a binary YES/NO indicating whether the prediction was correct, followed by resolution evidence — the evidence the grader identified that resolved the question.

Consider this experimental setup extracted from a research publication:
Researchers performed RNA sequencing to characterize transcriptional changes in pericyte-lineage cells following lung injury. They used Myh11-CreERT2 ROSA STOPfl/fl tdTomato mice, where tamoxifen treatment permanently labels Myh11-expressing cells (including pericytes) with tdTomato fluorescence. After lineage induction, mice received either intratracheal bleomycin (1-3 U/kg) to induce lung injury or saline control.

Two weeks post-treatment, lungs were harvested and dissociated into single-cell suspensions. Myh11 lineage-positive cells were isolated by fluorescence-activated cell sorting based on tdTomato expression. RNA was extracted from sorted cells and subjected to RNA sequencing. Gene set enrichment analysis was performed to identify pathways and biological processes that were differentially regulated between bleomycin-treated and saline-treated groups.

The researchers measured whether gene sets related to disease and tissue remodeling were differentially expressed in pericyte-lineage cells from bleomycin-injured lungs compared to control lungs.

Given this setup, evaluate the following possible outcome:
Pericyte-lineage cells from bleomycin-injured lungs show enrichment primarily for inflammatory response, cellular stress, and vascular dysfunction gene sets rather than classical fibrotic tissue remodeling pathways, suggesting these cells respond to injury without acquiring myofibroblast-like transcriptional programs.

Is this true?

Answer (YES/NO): NO